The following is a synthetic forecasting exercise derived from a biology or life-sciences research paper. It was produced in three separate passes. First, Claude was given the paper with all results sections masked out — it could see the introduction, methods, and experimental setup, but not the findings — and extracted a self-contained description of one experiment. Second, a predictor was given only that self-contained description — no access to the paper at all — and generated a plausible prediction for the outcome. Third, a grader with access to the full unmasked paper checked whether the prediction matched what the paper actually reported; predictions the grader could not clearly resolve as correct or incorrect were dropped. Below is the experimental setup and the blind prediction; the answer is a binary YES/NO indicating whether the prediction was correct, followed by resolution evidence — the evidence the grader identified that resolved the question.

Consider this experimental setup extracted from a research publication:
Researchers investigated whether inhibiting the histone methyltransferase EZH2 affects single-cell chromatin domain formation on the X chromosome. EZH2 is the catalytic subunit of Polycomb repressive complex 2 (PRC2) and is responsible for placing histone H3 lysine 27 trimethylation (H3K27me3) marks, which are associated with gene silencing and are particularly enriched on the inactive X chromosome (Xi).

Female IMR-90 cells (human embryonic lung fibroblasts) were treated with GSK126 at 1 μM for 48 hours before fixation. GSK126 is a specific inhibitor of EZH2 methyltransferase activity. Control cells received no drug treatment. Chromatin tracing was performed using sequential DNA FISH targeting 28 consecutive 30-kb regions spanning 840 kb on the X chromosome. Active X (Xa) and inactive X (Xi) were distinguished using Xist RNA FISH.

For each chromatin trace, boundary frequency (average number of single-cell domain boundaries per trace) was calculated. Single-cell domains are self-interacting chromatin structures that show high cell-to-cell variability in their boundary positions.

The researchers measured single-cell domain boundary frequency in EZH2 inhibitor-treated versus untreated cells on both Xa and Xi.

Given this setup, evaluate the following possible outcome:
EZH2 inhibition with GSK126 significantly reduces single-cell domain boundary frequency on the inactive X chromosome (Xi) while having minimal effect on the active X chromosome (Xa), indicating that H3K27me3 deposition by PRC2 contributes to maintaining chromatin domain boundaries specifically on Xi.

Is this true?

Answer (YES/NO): NO